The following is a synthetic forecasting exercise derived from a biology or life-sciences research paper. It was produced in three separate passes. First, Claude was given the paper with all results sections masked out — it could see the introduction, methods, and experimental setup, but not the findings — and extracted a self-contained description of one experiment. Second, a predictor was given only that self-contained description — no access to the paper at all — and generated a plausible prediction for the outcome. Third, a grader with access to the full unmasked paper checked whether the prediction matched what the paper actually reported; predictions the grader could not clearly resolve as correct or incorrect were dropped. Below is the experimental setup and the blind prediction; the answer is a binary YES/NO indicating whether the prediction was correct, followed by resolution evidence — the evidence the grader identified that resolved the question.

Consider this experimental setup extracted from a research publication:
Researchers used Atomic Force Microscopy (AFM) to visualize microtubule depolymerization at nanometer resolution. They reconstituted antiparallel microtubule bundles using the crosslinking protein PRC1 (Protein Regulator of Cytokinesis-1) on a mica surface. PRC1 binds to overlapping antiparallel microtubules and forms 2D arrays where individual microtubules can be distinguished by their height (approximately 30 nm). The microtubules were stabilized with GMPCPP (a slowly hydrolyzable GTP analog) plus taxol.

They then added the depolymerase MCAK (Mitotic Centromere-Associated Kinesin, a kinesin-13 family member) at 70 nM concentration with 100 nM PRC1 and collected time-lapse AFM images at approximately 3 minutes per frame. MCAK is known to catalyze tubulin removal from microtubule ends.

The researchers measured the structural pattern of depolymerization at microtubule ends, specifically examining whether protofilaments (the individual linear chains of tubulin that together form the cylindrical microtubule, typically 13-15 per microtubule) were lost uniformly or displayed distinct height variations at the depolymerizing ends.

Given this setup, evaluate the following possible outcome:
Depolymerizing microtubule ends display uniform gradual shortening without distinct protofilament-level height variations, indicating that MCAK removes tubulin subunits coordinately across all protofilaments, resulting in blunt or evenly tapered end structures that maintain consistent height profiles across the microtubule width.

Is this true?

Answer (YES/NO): NO